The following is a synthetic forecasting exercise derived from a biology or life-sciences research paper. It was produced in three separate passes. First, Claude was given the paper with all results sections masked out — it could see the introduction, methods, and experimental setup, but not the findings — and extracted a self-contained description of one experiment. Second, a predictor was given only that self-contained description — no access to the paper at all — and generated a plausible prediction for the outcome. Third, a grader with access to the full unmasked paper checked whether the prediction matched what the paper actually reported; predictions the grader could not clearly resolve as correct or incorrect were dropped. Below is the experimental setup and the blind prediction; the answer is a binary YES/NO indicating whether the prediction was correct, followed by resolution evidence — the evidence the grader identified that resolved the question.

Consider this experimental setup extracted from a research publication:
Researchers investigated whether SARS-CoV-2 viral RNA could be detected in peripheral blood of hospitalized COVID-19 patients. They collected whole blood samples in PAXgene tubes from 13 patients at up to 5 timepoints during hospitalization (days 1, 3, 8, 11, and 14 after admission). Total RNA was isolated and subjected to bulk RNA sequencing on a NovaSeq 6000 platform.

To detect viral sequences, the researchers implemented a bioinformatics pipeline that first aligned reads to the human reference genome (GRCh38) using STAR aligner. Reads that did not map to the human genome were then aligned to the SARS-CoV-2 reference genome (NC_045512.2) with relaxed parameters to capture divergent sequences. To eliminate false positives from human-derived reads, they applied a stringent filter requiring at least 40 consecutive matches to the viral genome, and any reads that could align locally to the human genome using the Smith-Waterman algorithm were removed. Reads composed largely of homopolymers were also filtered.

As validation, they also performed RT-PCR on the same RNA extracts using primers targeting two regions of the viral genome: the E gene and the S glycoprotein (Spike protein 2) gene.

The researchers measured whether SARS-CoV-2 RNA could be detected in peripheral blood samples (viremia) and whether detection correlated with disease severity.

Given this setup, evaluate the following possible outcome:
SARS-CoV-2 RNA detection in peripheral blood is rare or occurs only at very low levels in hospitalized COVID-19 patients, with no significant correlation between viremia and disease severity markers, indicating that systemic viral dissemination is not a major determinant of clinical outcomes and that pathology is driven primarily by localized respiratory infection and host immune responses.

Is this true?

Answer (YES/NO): YES